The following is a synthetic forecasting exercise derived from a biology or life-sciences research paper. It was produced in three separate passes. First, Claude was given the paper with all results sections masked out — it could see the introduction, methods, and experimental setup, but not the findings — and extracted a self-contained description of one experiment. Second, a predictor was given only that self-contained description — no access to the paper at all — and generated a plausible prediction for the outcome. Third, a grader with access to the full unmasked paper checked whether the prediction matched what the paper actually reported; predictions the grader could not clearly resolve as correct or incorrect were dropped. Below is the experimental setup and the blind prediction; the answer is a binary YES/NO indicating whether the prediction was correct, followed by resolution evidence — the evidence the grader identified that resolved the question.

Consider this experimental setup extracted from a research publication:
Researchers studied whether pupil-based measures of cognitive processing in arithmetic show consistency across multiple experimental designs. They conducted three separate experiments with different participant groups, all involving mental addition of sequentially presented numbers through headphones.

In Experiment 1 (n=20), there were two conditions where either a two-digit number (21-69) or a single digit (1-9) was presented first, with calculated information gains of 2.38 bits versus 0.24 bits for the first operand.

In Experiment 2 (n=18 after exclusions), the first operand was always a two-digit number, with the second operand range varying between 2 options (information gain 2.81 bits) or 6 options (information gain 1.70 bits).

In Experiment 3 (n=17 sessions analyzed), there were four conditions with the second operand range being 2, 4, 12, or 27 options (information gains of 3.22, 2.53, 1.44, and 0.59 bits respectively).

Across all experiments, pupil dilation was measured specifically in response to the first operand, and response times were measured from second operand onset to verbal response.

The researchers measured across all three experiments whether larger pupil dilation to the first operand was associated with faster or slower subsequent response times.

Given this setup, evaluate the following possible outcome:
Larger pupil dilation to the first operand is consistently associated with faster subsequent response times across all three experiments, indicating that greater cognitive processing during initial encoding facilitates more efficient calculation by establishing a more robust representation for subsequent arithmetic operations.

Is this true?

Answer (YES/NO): YES